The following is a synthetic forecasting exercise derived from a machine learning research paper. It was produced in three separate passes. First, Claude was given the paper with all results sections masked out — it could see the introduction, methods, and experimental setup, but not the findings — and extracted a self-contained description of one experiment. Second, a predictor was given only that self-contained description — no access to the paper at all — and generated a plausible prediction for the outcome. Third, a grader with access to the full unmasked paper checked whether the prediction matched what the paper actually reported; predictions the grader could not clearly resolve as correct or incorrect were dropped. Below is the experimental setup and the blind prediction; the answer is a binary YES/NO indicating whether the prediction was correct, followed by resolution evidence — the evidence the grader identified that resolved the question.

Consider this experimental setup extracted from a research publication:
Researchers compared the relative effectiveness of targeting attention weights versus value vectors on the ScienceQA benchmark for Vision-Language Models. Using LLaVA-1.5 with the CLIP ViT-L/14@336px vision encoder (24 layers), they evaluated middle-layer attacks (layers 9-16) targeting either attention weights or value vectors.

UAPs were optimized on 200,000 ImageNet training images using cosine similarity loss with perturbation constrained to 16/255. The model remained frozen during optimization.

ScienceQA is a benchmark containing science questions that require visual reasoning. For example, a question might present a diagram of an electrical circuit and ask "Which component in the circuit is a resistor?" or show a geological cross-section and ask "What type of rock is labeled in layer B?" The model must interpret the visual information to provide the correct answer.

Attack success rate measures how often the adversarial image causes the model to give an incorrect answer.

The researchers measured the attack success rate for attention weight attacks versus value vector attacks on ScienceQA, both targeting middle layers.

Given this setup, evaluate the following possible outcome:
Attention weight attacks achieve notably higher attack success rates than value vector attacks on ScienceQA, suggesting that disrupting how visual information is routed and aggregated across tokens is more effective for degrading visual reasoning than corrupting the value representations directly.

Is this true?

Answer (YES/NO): NO